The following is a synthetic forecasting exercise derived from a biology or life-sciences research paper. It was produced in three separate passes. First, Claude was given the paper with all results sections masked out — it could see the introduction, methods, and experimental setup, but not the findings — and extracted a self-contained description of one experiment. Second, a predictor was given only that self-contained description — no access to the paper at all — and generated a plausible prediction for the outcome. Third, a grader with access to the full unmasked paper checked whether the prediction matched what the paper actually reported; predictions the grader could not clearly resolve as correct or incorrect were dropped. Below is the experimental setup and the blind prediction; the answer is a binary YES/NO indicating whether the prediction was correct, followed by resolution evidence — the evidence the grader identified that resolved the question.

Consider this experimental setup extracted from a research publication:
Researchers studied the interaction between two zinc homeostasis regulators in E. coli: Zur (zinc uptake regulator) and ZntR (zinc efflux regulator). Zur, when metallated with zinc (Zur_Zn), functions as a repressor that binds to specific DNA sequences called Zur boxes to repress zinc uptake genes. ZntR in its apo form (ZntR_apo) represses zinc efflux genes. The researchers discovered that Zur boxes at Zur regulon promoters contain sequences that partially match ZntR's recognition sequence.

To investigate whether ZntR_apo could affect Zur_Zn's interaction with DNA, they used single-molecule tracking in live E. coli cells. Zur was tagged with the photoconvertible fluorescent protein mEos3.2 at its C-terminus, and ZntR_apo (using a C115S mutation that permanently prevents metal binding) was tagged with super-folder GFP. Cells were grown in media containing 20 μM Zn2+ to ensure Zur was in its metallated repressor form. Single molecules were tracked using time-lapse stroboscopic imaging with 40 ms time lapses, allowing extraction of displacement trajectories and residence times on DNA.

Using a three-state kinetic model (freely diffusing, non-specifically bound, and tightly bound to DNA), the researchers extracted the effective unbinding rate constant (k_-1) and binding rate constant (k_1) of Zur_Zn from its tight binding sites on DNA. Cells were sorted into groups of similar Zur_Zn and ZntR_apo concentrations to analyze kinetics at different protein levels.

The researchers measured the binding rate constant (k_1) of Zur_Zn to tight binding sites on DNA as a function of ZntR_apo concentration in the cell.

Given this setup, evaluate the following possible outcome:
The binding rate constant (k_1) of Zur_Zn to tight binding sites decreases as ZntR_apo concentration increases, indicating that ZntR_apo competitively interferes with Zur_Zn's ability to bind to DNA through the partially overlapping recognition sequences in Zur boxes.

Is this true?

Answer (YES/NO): NO